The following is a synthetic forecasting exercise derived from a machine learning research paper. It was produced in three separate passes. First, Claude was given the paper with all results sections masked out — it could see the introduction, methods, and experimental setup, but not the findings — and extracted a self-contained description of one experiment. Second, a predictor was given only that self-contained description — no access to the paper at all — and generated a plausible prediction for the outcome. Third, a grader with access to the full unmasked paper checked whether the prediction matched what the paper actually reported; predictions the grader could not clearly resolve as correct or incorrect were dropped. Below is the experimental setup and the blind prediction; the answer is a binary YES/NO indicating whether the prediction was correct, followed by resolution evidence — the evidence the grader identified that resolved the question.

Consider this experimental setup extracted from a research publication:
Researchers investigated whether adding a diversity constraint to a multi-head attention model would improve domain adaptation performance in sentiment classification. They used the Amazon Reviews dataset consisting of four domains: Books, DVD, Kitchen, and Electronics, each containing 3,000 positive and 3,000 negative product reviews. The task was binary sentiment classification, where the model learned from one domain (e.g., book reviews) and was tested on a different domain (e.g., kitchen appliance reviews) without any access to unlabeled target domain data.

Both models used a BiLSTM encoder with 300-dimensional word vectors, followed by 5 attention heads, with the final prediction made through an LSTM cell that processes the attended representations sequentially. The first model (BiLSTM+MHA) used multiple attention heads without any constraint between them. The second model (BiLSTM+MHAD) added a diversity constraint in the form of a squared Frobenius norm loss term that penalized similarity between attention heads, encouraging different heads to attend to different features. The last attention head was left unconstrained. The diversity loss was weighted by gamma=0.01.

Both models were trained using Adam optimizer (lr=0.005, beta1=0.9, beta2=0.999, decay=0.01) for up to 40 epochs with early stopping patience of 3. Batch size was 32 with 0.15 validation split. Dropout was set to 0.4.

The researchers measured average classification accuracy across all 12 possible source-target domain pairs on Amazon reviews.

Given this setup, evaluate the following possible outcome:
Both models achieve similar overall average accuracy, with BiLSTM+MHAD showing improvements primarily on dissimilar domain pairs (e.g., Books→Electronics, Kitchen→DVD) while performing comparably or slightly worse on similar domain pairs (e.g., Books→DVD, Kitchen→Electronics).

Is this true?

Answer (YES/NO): NO